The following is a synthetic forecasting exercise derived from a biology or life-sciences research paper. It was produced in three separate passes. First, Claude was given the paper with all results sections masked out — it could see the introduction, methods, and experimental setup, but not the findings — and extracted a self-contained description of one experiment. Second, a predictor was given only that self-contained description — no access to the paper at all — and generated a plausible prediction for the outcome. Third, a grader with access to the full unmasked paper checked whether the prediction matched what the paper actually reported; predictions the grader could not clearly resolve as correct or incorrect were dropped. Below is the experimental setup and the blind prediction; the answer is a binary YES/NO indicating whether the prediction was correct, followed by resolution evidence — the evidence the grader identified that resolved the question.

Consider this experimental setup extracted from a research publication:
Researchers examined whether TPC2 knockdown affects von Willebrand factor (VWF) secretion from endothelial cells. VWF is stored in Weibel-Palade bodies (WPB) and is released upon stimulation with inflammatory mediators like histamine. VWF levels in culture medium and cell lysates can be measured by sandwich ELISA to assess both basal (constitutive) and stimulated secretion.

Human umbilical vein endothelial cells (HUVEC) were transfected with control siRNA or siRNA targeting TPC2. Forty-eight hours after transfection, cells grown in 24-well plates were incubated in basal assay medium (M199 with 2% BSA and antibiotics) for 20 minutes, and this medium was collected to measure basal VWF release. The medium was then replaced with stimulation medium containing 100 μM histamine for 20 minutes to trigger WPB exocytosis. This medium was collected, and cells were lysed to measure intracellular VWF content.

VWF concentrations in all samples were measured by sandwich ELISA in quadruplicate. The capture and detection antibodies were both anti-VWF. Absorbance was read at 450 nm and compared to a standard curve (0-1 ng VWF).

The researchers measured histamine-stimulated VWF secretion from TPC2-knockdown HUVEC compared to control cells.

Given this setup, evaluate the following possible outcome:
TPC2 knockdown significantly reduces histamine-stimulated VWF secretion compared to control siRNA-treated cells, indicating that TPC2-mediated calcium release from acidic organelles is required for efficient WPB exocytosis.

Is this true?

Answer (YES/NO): NO